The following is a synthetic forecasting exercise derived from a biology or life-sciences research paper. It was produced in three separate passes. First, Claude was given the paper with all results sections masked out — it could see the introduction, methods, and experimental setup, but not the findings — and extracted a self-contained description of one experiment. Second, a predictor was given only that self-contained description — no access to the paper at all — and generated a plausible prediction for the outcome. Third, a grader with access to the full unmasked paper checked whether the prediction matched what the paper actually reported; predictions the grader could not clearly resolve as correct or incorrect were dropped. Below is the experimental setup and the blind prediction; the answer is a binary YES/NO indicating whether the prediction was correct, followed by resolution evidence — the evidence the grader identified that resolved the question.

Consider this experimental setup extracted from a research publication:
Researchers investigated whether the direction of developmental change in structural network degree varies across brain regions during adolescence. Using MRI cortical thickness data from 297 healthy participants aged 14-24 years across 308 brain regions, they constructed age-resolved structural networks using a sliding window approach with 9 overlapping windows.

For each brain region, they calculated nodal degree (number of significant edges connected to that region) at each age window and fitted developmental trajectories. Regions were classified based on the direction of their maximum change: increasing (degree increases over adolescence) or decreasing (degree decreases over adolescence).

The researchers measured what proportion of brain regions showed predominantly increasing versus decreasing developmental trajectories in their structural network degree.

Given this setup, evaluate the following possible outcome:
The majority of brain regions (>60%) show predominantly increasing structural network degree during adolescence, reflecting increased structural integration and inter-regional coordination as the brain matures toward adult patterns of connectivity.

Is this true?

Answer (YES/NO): NO